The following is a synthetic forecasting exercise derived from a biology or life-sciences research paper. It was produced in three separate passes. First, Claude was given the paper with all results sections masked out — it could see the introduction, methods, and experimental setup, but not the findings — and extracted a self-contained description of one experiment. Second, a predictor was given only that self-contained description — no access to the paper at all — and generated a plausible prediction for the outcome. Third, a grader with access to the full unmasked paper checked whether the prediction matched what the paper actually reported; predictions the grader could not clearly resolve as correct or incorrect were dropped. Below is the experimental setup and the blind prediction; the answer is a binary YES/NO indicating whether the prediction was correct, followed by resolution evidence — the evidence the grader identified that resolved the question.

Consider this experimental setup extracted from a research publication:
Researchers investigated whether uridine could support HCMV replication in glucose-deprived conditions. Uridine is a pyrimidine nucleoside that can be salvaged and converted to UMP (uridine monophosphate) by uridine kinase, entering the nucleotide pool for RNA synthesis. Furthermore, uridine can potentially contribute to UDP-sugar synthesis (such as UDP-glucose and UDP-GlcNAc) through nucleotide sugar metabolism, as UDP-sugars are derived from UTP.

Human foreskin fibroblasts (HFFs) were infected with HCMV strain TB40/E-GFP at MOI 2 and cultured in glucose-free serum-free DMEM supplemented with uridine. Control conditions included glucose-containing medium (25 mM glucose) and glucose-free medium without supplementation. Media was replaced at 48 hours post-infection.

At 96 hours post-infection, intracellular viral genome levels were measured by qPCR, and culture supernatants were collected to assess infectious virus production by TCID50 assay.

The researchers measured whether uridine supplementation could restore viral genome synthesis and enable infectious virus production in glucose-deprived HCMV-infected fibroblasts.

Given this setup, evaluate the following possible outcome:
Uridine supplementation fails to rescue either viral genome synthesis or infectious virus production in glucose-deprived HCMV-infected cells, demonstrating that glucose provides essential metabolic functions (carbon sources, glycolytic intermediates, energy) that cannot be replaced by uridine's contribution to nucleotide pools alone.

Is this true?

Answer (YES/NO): NO